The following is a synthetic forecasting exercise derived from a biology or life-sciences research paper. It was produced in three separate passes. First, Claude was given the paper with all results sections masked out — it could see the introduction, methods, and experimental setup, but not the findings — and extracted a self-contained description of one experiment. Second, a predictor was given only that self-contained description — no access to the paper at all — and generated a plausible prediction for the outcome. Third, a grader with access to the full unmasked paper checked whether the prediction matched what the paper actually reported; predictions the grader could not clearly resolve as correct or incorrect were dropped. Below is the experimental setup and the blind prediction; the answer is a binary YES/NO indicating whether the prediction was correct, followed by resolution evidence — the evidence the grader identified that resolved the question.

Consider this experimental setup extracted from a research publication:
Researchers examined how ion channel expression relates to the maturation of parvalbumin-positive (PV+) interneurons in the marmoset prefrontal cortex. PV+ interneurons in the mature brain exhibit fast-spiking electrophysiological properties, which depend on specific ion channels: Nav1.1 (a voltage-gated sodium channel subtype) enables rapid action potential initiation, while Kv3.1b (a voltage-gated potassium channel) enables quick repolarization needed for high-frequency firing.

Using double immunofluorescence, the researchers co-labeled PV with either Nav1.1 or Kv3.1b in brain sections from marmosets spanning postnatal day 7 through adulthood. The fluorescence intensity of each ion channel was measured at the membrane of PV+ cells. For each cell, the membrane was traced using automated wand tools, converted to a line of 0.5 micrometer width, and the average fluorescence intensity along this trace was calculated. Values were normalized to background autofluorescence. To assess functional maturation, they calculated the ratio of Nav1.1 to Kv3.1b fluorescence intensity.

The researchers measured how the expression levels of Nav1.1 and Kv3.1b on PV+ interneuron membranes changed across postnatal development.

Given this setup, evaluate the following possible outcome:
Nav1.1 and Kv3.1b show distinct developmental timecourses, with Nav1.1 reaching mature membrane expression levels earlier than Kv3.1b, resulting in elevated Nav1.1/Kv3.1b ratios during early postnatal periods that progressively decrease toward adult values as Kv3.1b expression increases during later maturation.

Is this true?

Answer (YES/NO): NO